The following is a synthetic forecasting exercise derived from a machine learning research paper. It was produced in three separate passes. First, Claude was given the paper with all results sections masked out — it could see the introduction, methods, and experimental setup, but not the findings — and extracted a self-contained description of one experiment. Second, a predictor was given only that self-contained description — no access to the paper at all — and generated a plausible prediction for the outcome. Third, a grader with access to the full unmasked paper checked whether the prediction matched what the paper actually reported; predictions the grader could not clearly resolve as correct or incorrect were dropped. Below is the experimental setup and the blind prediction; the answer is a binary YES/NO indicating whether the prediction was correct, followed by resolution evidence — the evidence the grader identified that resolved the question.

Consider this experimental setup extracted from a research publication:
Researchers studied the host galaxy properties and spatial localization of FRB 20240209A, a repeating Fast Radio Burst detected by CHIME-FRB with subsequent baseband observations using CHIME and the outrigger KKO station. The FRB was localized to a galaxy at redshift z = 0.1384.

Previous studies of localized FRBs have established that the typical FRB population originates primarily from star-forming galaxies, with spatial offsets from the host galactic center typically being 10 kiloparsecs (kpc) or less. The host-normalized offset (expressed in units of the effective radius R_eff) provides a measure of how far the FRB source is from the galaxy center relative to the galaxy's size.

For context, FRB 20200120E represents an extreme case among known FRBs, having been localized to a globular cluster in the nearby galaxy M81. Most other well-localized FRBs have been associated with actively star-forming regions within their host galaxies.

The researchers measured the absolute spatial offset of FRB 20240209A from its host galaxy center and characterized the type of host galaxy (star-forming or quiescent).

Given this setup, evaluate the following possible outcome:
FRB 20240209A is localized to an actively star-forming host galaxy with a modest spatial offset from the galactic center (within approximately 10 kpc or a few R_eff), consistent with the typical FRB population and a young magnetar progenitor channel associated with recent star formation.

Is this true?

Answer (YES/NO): NO